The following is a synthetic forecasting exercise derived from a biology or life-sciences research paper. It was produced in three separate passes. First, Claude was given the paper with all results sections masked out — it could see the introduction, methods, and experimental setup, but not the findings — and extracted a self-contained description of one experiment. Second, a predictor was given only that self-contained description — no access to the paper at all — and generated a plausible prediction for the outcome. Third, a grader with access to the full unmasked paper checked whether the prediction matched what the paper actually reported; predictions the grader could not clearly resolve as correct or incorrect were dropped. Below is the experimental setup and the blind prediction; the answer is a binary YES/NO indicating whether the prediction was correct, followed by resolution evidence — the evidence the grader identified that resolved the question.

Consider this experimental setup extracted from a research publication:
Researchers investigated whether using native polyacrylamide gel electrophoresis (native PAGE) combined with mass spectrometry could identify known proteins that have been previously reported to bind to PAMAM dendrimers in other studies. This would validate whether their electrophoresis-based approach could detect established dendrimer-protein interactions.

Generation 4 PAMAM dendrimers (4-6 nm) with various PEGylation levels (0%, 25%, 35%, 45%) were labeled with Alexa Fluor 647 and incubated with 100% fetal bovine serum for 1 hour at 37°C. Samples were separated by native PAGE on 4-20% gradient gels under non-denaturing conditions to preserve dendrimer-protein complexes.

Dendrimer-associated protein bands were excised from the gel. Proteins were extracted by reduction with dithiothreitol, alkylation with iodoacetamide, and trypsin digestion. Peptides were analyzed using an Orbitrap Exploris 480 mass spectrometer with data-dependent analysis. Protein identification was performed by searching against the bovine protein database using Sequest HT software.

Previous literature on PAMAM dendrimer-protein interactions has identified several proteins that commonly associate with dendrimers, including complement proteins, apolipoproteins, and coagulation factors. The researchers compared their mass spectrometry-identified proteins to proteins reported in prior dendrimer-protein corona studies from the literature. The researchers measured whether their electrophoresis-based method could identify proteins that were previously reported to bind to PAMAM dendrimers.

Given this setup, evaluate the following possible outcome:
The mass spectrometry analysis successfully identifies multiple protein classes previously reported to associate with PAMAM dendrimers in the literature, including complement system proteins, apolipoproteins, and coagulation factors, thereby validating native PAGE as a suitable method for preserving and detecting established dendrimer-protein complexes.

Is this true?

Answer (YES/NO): YES